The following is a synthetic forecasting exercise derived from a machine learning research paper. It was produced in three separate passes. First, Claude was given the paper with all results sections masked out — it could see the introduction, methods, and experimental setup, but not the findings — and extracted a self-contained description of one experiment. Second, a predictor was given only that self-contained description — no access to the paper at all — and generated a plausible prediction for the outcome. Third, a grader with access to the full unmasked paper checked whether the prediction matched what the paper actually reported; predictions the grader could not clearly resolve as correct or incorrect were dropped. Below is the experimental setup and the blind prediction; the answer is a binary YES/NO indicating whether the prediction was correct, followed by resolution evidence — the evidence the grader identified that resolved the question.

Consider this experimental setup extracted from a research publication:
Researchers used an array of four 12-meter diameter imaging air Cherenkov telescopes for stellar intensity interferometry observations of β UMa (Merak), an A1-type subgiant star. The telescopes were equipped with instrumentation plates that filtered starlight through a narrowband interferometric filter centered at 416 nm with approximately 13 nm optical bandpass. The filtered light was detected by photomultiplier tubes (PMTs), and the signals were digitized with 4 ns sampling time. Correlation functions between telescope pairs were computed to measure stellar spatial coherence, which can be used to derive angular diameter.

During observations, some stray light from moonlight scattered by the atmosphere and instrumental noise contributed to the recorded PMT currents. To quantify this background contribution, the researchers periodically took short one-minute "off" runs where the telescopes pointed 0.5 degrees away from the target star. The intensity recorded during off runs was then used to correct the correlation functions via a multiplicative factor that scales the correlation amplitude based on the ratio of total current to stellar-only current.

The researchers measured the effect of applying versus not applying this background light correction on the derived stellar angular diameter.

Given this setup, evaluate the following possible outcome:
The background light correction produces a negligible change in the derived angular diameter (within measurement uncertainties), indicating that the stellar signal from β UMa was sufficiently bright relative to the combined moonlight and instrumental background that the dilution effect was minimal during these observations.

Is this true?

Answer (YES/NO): YES